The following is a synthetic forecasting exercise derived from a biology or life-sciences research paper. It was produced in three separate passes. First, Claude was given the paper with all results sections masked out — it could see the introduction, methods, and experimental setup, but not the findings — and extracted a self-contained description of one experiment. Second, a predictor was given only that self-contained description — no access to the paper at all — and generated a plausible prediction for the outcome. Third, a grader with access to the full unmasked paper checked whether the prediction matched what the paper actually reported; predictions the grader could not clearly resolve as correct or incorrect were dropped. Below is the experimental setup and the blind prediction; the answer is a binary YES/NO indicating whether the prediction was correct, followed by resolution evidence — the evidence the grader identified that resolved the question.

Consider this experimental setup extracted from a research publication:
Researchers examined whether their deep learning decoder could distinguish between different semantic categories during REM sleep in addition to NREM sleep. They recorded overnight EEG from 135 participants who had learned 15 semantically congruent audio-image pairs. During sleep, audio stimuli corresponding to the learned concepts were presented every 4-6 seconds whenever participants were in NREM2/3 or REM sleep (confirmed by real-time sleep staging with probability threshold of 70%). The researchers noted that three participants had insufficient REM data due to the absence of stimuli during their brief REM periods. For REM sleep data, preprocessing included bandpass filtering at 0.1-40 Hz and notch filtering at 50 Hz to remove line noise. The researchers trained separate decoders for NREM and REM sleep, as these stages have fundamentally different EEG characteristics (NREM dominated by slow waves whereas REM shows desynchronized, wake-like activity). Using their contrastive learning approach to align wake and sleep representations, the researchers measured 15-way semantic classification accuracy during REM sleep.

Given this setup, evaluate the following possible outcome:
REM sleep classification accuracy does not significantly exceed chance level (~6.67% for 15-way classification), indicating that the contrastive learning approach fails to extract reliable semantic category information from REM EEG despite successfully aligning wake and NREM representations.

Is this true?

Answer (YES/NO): NO